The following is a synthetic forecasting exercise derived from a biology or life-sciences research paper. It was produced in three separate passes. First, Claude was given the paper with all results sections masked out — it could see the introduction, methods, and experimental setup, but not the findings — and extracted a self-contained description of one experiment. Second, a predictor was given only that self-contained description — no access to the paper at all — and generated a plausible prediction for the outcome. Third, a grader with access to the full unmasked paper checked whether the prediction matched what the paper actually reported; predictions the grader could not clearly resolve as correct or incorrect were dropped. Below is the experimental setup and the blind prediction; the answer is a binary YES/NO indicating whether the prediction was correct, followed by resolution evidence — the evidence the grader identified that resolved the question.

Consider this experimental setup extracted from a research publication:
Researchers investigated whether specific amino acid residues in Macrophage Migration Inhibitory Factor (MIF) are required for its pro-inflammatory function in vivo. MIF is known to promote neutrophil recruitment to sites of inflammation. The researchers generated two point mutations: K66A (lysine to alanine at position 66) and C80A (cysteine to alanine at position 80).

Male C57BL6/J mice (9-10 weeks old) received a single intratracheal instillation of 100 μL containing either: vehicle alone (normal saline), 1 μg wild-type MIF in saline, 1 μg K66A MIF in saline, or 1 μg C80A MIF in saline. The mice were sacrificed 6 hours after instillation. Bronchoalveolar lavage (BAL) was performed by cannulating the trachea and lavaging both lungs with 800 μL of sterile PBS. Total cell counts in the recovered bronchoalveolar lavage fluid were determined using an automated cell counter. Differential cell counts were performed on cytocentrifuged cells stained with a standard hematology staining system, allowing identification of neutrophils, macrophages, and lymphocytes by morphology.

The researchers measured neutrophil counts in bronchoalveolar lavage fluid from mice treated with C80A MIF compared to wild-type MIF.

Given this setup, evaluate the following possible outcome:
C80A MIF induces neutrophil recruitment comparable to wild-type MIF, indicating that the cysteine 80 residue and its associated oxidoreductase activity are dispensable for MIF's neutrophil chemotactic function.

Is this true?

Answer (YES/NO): NO